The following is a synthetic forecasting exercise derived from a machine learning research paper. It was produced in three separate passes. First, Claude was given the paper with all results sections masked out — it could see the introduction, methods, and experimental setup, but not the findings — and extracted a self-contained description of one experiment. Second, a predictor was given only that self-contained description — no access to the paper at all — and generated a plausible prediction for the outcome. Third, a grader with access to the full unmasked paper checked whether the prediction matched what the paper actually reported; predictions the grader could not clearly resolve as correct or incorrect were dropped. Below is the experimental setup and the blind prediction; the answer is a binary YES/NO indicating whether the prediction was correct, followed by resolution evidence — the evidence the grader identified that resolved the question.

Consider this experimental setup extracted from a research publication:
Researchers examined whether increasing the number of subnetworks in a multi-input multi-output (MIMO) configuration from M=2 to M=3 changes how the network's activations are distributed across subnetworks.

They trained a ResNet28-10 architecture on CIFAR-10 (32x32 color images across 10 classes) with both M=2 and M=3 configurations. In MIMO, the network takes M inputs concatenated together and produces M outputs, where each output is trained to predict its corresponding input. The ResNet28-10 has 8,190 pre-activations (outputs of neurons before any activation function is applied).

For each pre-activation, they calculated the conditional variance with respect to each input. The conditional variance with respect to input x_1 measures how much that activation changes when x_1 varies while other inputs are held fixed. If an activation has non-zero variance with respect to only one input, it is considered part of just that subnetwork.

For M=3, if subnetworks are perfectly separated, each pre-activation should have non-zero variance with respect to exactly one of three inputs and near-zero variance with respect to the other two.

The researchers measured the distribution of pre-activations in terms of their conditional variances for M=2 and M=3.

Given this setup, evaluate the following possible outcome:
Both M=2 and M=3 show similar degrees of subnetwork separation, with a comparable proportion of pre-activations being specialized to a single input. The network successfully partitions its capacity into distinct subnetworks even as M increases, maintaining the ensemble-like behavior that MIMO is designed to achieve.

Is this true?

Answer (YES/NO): YES